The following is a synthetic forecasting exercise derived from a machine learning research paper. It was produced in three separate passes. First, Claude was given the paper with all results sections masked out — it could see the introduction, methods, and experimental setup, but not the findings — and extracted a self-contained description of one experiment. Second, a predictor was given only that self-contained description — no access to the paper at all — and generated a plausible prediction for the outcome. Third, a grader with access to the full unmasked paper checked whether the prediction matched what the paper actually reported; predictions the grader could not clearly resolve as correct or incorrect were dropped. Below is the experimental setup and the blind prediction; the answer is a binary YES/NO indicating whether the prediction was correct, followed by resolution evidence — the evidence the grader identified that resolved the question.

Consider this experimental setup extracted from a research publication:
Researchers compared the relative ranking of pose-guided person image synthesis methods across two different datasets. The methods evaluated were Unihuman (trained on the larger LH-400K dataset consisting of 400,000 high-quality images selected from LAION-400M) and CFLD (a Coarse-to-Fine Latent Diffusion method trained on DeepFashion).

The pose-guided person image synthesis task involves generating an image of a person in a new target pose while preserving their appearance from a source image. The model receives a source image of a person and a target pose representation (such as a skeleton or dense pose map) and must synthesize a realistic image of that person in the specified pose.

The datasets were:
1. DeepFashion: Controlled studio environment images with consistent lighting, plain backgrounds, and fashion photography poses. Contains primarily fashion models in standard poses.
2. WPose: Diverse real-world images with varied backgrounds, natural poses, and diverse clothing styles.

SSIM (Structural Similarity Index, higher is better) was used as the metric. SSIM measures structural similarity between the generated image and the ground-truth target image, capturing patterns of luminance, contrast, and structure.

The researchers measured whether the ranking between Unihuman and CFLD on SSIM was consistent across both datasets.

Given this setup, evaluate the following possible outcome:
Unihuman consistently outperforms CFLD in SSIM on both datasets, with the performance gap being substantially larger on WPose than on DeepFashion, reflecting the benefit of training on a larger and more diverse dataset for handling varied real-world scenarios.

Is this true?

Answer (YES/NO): NO